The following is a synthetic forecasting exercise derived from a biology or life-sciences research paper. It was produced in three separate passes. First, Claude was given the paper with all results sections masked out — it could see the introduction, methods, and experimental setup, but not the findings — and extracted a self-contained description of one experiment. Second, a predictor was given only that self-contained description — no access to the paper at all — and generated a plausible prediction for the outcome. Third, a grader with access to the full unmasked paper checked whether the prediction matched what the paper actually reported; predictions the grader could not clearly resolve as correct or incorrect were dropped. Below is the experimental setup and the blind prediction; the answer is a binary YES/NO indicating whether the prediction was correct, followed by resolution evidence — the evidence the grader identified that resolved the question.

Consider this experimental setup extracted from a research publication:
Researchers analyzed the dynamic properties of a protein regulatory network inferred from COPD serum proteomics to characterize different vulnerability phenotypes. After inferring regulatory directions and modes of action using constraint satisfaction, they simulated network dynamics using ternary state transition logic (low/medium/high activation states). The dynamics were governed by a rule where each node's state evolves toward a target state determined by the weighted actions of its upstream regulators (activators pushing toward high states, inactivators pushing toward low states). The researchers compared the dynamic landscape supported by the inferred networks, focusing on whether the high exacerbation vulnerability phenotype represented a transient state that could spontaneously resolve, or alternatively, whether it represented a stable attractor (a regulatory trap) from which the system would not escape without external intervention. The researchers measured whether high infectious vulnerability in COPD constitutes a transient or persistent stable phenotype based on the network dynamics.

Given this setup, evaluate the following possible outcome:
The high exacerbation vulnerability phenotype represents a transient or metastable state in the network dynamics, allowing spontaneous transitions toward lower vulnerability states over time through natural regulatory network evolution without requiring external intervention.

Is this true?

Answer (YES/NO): NO